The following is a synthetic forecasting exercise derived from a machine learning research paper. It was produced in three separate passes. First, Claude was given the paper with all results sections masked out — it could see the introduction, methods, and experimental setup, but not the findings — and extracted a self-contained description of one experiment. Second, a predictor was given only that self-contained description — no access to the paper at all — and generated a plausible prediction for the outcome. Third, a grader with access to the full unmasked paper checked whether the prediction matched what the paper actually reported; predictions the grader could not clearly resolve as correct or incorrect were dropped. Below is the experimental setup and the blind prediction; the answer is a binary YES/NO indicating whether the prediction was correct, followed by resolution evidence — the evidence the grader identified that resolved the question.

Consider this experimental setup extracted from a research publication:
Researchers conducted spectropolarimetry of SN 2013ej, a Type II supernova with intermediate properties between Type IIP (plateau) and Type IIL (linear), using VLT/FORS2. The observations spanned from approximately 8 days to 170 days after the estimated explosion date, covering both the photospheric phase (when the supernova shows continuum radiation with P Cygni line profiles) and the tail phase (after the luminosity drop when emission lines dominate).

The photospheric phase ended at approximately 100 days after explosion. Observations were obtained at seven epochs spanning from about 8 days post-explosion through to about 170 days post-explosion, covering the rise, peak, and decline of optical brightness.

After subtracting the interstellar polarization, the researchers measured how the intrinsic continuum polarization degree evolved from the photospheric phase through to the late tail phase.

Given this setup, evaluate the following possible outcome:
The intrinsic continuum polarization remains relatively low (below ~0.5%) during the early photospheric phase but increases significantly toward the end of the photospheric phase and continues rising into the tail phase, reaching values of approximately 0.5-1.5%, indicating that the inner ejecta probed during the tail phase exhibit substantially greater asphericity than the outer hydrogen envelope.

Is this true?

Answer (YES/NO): NO